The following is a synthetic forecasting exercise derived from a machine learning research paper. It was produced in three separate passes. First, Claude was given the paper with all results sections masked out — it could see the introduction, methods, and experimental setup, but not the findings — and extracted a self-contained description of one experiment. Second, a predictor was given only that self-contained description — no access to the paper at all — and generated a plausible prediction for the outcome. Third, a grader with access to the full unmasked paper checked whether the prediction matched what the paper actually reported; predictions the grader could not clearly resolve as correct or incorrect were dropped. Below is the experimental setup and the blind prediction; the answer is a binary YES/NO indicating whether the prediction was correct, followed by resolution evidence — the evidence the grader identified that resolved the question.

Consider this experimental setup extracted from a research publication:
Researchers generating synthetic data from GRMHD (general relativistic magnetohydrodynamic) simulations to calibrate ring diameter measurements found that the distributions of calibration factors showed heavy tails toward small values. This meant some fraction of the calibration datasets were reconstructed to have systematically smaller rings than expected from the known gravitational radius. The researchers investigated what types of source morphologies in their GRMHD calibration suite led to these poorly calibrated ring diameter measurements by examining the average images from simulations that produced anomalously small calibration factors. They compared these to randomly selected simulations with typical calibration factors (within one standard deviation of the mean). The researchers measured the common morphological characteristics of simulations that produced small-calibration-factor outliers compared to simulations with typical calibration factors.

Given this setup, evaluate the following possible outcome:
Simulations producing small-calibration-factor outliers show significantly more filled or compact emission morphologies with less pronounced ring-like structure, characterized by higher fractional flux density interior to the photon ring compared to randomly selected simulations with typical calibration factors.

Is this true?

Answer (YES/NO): NO